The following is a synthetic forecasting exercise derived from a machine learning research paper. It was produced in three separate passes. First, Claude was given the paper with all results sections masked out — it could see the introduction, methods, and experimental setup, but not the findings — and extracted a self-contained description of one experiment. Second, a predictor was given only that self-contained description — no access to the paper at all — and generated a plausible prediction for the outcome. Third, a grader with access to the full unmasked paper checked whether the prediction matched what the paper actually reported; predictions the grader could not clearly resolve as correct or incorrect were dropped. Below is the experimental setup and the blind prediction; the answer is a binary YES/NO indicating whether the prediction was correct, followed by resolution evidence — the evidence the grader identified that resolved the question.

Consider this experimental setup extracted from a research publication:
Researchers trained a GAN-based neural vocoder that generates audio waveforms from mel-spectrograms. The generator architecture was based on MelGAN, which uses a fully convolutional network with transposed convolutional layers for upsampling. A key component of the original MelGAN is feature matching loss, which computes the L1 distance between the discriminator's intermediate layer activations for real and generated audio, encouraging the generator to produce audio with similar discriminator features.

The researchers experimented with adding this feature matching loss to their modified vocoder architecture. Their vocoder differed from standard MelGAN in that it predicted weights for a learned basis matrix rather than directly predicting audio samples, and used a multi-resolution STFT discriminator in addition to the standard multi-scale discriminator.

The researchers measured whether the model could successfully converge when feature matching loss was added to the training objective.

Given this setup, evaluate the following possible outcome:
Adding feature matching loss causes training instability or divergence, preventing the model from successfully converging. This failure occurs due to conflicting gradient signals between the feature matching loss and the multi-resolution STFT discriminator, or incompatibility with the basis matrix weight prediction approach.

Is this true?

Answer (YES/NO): YES